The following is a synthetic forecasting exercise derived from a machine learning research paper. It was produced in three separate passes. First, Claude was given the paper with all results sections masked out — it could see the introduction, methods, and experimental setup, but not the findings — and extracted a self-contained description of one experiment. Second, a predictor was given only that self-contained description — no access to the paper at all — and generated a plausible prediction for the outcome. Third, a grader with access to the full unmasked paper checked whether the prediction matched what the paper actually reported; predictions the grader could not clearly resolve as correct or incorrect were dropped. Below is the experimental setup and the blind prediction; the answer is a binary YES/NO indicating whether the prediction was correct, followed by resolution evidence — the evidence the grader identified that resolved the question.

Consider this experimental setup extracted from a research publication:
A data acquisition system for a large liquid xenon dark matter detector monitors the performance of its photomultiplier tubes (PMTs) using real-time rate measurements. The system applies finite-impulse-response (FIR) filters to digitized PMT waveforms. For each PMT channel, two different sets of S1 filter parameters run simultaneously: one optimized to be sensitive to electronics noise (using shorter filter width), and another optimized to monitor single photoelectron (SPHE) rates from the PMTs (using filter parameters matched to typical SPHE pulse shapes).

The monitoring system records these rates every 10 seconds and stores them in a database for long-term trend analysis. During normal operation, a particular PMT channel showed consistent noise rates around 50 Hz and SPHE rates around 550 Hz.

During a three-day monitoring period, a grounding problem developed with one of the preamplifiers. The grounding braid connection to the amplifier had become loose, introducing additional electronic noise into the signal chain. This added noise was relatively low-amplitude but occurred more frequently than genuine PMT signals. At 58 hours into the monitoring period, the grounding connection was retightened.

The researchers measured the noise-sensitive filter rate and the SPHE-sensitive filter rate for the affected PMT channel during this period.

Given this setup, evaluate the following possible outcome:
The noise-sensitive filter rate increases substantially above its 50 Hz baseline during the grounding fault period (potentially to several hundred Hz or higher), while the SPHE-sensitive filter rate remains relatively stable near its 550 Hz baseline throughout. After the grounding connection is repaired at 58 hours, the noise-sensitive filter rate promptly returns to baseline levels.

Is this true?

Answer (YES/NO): YES